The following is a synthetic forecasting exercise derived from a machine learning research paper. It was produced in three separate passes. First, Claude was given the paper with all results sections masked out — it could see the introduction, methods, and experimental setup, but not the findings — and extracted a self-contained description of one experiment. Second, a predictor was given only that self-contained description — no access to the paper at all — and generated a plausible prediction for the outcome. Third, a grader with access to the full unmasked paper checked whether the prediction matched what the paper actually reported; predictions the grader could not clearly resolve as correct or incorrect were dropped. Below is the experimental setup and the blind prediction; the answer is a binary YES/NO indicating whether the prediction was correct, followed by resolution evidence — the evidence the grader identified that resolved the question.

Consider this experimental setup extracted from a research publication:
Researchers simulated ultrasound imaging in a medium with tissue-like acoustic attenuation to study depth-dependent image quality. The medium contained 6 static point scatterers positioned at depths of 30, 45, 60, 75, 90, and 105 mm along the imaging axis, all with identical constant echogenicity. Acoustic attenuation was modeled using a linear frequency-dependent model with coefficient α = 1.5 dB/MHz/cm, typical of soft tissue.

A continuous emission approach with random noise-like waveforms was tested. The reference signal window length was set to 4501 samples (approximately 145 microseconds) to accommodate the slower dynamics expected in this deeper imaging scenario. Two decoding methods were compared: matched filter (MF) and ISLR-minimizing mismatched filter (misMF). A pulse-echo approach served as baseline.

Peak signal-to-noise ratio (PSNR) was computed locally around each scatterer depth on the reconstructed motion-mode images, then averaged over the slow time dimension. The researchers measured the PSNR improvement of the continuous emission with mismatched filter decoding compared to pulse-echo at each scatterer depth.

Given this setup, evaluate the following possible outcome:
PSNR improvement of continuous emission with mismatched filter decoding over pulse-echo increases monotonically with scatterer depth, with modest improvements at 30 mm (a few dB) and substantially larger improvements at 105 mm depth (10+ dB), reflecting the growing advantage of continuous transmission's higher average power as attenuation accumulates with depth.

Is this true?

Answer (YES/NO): NO